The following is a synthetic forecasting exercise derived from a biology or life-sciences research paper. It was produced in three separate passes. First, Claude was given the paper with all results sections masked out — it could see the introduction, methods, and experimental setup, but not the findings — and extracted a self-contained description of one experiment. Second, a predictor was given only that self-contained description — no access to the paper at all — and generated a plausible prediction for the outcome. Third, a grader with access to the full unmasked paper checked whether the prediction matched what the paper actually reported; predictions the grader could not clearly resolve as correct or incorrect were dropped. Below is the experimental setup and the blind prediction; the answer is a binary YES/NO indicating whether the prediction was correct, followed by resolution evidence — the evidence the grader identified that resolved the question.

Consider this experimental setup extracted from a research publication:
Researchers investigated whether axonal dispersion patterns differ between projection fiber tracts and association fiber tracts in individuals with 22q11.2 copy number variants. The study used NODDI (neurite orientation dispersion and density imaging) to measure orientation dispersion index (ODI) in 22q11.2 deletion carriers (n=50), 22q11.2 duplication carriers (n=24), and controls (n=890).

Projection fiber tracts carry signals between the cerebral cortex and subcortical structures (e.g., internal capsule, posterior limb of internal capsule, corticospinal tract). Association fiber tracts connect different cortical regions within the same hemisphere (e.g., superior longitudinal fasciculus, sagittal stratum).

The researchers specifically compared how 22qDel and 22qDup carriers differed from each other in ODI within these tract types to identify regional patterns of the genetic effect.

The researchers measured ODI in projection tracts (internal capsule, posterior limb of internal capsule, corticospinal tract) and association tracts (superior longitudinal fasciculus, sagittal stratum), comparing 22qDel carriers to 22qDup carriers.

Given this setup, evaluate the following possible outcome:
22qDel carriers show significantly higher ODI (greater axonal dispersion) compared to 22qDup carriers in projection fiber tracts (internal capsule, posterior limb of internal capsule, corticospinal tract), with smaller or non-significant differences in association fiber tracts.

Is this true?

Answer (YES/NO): NO